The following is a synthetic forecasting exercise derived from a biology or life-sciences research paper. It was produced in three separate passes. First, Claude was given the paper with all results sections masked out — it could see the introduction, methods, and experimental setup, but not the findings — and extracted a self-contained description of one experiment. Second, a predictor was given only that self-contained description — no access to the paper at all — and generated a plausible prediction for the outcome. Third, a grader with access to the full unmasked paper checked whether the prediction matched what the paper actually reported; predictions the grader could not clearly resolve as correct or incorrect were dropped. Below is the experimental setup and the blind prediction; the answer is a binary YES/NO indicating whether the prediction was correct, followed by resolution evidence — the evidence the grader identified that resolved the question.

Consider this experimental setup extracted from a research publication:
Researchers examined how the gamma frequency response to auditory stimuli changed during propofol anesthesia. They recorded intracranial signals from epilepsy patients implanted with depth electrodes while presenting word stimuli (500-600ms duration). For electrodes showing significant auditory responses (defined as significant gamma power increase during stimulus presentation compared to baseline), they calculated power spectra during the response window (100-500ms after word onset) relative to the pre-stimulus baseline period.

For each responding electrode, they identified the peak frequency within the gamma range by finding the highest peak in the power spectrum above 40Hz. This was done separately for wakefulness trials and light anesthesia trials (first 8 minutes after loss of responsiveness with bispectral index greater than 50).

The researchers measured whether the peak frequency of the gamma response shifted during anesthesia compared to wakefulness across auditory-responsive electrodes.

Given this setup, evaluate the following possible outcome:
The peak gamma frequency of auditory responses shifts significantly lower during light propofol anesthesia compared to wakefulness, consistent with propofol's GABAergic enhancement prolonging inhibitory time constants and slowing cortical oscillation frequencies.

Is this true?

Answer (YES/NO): YES